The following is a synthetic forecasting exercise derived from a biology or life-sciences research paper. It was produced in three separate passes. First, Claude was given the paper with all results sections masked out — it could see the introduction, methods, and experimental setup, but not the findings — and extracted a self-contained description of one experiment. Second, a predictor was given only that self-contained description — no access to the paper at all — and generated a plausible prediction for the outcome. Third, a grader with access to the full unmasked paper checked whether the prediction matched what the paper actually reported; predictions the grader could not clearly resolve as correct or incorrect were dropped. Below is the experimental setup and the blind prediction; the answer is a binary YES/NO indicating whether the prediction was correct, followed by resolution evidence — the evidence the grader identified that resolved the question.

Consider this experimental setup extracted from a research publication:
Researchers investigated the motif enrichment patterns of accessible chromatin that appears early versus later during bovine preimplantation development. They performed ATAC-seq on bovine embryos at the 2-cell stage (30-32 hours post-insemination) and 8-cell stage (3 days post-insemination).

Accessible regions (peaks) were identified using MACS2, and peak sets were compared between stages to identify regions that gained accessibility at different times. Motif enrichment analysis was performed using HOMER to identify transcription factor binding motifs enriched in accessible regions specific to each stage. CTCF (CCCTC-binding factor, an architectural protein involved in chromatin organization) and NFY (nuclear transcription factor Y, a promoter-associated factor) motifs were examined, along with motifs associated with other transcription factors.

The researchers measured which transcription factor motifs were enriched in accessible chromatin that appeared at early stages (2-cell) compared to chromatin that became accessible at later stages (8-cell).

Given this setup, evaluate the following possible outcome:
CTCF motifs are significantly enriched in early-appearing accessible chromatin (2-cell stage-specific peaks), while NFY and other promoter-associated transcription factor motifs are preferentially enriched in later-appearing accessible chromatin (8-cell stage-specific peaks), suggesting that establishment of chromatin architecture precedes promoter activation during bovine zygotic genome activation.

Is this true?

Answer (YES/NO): NO